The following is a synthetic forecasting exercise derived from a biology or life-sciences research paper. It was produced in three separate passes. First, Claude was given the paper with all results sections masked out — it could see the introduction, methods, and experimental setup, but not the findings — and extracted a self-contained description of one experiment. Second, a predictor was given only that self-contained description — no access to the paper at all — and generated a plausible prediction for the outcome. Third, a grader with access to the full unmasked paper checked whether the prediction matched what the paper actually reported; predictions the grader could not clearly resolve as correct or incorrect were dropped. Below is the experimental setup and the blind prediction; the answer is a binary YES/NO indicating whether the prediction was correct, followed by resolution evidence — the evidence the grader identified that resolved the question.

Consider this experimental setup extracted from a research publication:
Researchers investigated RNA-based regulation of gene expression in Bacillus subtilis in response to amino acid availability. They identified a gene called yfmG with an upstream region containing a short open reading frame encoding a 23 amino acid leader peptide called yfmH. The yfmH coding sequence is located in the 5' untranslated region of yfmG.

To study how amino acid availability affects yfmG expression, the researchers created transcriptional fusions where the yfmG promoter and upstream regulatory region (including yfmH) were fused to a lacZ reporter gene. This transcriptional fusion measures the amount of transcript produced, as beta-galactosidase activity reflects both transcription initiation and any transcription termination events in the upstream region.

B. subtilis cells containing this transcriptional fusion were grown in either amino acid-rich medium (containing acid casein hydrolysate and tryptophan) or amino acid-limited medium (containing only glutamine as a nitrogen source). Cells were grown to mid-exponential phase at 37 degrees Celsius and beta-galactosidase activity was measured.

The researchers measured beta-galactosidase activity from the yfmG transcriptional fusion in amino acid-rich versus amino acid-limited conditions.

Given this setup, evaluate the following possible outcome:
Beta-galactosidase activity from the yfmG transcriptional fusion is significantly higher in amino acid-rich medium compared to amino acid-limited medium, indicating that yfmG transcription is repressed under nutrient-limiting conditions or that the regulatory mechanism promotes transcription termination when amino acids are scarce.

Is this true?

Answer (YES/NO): NO